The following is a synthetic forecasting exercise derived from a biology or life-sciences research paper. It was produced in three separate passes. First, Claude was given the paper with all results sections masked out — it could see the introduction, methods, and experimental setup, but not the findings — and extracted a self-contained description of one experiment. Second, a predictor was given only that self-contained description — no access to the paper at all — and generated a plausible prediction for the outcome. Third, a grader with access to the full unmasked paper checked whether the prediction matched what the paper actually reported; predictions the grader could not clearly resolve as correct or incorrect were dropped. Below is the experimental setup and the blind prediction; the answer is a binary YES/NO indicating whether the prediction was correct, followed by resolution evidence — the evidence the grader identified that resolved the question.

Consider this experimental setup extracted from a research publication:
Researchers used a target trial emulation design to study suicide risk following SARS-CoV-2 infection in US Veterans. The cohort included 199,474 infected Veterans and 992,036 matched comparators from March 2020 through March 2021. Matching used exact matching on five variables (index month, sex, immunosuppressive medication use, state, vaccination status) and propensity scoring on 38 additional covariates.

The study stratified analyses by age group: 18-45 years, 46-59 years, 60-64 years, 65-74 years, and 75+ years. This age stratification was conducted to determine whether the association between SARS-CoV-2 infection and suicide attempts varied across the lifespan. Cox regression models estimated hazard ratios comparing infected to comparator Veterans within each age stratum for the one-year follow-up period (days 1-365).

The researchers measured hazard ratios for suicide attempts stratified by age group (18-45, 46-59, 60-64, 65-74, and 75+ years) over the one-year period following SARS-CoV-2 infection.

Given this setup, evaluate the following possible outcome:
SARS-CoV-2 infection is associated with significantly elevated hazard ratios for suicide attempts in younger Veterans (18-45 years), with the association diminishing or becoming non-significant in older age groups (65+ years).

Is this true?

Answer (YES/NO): NO